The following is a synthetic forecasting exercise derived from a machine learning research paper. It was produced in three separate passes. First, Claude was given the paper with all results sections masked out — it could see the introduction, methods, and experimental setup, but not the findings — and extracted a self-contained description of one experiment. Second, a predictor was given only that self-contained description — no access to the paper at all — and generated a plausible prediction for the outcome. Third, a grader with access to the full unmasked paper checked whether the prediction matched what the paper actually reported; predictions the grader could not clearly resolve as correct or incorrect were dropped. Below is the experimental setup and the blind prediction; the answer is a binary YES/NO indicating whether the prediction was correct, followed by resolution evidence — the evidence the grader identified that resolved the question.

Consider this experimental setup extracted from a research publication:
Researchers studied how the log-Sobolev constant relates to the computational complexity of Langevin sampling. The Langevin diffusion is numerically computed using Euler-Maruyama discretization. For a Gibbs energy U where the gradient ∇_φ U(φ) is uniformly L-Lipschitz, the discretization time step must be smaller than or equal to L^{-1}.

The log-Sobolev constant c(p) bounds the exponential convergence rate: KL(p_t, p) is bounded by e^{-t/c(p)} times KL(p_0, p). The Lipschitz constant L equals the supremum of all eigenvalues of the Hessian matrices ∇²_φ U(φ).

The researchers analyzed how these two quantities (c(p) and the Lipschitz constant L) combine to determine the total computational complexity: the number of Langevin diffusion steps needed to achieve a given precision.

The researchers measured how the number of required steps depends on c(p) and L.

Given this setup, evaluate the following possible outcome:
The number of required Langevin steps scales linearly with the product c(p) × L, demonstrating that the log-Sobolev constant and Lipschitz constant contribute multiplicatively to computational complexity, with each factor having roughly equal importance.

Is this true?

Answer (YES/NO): YES